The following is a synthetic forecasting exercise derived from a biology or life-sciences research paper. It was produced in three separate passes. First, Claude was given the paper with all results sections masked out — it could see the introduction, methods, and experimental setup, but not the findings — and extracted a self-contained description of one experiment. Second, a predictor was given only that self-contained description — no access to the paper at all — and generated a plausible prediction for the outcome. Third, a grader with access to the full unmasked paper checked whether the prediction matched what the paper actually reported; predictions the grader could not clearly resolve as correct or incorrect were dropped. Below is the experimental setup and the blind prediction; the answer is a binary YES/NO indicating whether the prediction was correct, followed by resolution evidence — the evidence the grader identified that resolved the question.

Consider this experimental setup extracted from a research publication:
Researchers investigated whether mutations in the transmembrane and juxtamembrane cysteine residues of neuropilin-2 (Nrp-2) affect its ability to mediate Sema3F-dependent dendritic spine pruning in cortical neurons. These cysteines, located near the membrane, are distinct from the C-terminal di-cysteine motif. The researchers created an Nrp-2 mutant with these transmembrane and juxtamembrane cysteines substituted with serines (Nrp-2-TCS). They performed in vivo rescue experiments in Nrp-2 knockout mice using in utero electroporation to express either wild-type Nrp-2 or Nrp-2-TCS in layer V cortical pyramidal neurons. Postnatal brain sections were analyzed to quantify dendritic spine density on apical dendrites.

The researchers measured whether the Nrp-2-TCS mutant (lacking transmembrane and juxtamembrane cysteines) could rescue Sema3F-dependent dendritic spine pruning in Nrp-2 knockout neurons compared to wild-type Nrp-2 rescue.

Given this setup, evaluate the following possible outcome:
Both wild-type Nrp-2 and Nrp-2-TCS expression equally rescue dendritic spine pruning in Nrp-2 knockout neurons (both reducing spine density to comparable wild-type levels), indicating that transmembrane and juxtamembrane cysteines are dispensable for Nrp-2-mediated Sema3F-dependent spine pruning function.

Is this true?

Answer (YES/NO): NO